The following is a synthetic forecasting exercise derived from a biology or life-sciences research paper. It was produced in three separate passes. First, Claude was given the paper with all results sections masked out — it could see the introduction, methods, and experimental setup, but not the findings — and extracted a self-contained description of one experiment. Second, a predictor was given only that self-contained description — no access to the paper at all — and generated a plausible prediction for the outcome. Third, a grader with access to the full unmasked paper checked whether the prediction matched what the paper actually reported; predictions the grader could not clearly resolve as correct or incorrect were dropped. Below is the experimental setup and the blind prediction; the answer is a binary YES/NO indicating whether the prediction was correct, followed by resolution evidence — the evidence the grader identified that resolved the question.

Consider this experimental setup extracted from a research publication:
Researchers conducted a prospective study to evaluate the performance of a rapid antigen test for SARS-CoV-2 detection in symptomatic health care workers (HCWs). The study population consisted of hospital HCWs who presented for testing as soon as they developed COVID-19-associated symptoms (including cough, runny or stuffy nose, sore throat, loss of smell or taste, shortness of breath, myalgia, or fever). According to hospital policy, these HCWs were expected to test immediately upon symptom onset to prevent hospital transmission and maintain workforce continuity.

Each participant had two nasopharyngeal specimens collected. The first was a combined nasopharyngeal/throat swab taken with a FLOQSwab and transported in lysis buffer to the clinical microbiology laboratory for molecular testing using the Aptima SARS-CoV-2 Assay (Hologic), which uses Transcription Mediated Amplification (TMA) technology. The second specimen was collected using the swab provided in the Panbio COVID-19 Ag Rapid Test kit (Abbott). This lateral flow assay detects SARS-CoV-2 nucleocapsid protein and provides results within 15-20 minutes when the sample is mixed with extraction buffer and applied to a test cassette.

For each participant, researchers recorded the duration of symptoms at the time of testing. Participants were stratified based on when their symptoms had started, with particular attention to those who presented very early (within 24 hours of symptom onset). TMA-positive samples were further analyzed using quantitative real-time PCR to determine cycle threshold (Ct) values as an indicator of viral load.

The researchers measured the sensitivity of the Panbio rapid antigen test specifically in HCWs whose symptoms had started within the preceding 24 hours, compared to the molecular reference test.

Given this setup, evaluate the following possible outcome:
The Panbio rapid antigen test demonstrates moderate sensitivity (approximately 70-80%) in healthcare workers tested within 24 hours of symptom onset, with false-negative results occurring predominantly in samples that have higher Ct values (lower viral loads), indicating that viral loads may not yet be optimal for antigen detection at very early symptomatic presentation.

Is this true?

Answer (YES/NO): NO